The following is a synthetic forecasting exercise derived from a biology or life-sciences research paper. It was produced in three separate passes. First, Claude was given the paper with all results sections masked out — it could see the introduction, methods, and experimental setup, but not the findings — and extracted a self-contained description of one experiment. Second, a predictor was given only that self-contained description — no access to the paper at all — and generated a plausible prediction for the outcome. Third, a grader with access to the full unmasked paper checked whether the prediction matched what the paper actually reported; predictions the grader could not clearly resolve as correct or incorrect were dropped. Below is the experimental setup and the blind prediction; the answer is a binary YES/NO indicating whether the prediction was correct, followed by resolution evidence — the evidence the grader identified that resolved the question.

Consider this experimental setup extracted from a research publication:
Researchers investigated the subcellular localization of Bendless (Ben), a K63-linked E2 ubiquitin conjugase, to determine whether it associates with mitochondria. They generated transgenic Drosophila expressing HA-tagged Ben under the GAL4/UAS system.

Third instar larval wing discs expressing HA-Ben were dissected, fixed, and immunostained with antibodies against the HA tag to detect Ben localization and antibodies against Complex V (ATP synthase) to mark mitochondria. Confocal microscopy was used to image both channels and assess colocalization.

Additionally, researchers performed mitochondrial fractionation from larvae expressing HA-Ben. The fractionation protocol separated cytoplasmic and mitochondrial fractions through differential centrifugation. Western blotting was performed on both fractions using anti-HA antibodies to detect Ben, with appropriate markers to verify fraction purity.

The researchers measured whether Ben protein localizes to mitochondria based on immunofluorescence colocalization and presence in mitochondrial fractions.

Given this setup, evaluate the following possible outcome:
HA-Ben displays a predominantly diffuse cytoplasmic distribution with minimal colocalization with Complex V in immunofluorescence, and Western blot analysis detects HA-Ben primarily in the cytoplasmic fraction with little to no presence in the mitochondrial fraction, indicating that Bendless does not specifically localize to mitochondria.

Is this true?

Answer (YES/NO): NO